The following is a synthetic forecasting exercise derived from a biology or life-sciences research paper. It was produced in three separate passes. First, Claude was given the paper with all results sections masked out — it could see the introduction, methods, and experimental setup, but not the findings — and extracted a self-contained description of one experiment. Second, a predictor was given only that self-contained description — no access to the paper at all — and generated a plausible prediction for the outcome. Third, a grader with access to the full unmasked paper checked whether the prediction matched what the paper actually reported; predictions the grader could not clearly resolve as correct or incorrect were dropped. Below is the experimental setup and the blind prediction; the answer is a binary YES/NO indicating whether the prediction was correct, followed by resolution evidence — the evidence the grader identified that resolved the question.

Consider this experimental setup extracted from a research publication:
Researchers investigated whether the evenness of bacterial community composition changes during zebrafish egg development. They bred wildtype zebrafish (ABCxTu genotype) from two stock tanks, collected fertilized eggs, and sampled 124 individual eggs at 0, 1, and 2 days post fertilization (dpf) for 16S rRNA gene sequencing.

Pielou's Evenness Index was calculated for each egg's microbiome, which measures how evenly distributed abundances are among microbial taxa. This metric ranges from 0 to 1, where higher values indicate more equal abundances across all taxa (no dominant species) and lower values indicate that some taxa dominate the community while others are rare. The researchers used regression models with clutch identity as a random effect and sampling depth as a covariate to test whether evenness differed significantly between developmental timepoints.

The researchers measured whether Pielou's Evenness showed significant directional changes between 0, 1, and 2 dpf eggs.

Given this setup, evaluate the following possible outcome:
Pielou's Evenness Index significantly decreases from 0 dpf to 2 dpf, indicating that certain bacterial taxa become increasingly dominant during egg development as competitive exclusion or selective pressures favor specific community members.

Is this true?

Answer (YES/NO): NO